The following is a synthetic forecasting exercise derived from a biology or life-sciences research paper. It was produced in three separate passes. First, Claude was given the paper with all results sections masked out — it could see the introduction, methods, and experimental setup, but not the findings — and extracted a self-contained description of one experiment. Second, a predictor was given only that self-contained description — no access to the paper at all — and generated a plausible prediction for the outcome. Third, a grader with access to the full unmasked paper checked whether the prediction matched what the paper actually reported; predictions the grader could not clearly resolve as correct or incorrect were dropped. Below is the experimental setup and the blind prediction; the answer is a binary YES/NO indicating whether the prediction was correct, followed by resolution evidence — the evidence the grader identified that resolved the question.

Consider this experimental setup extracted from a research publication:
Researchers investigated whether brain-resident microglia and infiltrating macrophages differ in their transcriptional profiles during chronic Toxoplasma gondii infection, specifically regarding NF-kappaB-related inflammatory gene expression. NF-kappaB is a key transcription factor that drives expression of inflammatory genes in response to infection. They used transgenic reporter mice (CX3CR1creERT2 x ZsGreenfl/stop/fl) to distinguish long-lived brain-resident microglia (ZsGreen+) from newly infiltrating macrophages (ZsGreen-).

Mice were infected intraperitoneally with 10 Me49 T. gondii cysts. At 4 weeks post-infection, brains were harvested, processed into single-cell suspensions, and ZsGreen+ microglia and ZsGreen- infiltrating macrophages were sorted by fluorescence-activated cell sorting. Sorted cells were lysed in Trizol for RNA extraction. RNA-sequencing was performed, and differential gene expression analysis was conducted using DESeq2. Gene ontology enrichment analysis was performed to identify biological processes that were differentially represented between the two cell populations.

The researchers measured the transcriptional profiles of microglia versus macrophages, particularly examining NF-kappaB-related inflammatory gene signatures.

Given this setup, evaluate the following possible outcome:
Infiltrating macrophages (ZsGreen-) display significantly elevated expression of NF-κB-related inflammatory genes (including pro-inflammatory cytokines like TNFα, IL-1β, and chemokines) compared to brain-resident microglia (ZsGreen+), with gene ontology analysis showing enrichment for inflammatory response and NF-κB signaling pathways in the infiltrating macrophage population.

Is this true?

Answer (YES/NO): YES